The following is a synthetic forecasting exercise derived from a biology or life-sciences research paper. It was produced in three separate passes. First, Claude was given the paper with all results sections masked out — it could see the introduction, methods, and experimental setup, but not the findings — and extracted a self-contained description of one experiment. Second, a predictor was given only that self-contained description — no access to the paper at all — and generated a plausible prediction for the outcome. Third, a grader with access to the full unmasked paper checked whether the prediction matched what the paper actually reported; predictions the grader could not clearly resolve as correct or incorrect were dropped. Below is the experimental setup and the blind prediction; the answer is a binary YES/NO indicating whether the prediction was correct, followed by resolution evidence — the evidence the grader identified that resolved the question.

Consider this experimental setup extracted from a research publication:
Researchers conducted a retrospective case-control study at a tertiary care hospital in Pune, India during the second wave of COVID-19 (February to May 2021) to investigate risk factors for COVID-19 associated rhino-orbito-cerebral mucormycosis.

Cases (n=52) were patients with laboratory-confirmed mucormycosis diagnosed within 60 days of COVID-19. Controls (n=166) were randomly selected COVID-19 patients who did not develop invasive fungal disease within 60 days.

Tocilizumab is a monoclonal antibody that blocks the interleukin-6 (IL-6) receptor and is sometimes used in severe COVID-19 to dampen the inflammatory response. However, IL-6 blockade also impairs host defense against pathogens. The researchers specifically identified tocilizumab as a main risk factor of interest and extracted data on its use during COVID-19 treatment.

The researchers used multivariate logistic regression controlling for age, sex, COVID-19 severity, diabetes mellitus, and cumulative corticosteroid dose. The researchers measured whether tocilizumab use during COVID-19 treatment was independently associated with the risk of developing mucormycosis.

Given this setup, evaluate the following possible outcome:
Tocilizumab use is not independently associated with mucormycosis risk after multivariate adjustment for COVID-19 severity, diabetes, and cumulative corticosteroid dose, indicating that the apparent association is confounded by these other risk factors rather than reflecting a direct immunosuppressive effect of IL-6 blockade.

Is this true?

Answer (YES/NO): YES